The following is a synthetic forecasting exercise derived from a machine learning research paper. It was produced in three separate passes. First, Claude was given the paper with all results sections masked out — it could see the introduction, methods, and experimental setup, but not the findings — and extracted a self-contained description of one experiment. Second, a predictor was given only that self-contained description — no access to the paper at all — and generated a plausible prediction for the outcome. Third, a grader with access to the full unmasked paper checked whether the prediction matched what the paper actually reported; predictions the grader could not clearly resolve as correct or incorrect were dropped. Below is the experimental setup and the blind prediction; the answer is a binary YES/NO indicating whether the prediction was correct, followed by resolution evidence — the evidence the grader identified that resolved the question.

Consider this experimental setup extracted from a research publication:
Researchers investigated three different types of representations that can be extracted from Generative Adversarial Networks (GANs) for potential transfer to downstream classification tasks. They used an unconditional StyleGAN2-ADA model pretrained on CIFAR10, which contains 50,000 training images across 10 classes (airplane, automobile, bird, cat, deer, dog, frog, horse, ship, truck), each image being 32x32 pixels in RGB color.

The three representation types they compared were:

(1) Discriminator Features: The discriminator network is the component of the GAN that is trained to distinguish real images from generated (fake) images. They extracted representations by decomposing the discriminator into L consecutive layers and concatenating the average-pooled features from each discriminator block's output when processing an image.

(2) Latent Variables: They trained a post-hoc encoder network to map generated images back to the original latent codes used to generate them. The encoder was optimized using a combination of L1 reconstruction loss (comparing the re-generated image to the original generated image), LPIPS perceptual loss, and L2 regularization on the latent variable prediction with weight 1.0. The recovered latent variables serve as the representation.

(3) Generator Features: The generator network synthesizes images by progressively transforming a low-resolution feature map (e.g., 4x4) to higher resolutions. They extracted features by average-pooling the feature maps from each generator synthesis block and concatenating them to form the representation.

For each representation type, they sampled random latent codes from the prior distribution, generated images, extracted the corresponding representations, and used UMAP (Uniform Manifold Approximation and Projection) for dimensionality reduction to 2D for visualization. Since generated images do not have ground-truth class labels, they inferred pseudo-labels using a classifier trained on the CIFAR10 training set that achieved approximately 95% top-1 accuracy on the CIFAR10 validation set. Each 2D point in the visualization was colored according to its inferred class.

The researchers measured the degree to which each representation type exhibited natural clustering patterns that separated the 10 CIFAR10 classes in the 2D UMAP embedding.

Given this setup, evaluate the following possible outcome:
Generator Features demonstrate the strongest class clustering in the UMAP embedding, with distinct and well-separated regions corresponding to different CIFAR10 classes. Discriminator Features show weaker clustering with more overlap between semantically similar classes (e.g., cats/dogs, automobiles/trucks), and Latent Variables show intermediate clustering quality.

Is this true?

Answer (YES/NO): NO